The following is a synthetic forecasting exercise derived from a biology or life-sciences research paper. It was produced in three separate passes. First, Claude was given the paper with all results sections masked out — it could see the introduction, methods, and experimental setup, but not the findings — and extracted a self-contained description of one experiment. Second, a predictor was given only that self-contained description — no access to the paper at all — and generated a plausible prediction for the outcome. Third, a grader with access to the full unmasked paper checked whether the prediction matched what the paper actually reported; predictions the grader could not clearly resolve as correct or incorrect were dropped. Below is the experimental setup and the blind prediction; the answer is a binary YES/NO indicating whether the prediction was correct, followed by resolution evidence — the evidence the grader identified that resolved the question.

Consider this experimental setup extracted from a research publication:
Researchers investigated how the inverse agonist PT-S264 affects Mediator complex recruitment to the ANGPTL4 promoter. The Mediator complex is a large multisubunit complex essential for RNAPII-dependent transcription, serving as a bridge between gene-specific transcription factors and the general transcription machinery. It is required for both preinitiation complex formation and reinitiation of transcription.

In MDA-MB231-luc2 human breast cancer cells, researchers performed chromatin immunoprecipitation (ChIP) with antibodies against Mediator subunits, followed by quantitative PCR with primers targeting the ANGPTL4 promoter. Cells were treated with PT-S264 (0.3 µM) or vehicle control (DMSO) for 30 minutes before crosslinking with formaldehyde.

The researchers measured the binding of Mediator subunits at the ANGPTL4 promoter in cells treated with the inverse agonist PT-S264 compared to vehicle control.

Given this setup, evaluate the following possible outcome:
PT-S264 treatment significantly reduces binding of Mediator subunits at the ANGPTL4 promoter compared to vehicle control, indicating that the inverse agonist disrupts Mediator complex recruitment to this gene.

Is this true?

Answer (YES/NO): YES